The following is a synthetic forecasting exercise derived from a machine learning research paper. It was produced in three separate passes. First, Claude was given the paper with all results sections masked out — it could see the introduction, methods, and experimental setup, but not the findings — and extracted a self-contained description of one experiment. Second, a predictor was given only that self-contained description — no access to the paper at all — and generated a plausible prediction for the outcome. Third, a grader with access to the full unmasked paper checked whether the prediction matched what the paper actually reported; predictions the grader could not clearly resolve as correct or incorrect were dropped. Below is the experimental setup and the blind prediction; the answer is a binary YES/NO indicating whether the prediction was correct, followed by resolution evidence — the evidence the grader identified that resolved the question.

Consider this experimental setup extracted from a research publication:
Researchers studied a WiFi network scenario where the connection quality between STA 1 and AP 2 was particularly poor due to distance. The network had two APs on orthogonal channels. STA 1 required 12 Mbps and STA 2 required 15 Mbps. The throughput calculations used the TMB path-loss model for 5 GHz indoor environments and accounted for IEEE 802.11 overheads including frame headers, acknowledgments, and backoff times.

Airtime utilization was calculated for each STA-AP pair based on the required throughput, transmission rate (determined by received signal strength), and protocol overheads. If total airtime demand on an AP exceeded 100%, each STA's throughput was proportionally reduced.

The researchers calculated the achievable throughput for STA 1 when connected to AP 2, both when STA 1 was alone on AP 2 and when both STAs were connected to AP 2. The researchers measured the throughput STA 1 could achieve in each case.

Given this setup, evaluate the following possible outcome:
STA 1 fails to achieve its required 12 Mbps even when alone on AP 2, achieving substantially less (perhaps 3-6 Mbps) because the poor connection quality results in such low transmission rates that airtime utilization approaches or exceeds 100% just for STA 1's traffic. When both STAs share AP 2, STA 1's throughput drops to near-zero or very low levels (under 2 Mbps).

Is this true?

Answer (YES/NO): NO